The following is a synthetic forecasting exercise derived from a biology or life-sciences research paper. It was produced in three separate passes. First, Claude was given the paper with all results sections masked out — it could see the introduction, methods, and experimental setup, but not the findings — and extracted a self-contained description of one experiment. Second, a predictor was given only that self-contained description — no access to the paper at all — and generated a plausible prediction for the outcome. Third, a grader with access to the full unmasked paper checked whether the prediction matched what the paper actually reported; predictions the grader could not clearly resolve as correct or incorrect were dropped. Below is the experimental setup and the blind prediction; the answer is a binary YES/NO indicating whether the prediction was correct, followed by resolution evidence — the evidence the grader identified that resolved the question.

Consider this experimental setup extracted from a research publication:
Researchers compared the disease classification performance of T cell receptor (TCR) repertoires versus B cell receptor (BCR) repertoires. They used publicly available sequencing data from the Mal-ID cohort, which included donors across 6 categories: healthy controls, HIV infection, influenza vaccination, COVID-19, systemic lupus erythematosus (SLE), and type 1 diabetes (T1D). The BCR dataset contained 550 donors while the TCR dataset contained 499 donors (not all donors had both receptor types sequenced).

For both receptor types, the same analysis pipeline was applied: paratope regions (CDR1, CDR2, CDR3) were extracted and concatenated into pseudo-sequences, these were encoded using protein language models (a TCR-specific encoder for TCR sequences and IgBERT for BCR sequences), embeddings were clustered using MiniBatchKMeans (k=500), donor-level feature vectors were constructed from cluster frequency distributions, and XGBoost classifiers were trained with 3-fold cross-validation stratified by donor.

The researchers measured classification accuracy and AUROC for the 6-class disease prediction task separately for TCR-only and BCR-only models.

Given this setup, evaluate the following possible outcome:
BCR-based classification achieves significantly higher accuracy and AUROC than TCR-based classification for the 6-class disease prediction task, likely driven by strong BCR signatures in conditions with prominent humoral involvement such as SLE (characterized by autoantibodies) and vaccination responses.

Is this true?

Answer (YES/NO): NO